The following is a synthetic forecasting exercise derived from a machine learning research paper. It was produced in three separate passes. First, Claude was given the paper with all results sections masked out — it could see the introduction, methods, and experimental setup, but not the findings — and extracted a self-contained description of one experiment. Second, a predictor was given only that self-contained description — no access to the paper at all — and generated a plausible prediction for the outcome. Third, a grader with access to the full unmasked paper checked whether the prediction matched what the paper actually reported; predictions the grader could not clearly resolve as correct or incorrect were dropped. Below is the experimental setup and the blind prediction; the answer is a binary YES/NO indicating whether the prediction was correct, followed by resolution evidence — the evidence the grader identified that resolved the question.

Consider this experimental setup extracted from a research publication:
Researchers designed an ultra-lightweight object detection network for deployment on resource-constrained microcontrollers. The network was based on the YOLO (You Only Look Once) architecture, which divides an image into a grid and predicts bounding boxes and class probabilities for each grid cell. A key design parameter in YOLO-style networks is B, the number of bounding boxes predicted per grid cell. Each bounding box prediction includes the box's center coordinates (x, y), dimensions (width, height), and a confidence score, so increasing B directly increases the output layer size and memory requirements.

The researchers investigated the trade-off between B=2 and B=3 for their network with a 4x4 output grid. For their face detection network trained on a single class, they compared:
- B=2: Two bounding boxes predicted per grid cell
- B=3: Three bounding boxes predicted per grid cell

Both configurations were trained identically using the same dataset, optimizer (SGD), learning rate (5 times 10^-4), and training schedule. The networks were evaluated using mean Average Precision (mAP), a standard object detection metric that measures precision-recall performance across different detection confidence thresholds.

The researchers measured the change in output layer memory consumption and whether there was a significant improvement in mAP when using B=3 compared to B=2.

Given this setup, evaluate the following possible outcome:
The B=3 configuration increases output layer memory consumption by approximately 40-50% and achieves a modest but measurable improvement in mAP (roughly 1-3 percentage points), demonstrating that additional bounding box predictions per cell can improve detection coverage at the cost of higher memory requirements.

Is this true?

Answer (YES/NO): NO